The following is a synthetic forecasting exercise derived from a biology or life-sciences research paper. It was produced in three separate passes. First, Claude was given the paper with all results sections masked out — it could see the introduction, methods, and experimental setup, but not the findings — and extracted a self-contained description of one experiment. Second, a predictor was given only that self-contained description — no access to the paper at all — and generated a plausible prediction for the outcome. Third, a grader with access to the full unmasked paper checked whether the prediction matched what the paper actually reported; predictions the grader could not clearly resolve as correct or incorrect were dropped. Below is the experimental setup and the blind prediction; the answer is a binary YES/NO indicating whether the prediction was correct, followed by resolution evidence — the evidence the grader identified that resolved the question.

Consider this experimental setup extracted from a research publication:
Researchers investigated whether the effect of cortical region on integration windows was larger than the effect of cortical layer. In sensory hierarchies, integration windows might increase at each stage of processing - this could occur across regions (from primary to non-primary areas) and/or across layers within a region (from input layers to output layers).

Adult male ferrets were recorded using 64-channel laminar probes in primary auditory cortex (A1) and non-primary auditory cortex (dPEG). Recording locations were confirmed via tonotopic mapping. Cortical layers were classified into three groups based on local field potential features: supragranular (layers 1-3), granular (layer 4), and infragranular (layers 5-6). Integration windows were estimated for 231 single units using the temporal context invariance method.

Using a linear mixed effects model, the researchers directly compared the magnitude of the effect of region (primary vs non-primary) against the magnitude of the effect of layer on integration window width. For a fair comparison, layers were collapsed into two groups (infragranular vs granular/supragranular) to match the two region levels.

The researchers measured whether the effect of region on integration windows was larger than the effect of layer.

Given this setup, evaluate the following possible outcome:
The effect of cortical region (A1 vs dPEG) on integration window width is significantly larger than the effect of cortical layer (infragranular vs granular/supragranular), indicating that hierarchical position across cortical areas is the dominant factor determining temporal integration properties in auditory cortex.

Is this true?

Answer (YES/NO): YES